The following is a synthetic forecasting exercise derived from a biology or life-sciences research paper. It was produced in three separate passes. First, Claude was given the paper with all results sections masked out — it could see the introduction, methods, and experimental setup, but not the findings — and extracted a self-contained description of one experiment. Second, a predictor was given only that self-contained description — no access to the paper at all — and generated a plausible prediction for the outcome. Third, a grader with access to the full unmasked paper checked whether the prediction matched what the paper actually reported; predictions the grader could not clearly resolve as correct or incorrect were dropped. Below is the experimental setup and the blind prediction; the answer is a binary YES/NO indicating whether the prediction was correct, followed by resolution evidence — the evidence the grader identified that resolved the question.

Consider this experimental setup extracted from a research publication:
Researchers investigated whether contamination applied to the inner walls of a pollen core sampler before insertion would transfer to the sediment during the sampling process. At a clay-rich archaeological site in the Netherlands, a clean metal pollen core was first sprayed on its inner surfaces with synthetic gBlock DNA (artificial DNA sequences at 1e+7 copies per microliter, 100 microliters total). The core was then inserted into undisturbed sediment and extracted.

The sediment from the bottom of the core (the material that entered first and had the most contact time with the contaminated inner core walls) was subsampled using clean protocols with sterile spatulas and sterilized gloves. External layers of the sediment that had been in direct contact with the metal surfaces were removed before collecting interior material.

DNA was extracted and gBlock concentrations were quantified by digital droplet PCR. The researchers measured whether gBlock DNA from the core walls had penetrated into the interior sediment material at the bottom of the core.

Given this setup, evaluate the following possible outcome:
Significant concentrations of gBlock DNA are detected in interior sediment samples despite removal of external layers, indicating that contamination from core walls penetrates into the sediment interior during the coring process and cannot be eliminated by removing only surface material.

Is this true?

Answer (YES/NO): NO